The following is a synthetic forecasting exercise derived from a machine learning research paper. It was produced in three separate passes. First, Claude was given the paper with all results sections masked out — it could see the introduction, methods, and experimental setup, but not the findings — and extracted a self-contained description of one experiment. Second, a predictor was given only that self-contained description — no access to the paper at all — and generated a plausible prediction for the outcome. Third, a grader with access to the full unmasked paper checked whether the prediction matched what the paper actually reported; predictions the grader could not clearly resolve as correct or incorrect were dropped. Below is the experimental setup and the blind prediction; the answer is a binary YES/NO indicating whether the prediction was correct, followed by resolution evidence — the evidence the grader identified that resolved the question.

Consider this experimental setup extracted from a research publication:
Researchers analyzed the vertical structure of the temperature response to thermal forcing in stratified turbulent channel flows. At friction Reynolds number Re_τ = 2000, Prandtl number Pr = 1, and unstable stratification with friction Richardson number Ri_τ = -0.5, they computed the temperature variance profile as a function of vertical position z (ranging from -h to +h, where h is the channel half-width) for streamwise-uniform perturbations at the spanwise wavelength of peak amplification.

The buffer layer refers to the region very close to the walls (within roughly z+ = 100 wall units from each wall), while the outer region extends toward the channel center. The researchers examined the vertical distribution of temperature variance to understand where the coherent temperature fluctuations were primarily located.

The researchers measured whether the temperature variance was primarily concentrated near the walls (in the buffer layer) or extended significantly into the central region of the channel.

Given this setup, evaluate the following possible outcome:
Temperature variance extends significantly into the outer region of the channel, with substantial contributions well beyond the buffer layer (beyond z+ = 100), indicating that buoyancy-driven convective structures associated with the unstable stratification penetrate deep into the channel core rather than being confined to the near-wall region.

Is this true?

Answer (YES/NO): NO